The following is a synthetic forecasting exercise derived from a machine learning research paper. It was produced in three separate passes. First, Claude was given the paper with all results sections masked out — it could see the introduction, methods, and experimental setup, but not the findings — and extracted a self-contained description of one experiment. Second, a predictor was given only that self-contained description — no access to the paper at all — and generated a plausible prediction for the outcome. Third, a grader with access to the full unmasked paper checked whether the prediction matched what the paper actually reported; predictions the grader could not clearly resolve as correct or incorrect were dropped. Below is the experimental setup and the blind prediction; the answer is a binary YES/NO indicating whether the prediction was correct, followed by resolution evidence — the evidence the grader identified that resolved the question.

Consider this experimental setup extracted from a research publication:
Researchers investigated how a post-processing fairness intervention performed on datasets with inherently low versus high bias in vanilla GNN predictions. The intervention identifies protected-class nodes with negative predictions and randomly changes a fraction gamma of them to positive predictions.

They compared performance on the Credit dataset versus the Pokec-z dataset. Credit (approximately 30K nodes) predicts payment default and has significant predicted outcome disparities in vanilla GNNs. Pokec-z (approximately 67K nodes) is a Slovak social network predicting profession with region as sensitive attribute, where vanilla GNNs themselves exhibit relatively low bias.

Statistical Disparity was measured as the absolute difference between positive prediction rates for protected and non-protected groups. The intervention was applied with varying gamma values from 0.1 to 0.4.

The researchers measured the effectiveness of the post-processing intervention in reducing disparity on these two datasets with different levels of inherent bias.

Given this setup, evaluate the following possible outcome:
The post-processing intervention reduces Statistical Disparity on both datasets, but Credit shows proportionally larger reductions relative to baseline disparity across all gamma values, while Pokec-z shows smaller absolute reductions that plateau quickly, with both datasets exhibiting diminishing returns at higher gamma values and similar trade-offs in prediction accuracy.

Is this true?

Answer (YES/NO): NO